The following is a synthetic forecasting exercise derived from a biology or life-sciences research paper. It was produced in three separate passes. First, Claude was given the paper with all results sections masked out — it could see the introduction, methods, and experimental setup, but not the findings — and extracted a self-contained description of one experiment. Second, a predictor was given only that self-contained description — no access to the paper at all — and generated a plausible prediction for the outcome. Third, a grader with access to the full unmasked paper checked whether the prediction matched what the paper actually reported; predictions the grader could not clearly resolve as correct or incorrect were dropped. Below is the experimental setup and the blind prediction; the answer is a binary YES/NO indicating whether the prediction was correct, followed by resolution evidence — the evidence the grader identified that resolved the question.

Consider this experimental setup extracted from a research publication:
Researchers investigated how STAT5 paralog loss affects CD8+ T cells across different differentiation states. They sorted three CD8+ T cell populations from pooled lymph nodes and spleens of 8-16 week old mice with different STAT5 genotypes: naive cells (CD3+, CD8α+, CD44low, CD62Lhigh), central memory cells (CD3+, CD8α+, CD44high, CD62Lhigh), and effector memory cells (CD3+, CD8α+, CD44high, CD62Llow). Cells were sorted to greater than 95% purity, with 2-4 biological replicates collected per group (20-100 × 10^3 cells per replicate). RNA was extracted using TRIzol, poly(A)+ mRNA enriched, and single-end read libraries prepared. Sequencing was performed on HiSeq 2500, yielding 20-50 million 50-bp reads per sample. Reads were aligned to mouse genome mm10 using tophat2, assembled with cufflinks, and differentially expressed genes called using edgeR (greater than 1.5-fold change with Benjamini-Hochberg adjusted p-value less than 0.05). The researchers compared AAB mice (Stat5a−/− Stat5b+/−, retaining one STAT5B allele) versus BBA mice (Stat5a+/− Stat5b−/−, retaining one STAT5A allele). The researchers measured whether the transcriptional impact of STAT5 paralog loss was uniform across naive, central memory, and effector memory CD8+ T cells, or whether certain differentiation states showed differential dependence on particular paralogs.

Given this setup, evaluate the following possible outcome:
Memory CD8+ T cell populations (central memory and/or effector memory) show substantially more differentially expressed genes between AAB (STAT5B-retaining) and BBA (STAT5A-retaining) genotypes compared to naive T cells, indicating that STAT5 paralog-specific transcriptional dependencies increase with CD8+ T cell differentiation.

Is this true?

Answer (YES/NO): NO